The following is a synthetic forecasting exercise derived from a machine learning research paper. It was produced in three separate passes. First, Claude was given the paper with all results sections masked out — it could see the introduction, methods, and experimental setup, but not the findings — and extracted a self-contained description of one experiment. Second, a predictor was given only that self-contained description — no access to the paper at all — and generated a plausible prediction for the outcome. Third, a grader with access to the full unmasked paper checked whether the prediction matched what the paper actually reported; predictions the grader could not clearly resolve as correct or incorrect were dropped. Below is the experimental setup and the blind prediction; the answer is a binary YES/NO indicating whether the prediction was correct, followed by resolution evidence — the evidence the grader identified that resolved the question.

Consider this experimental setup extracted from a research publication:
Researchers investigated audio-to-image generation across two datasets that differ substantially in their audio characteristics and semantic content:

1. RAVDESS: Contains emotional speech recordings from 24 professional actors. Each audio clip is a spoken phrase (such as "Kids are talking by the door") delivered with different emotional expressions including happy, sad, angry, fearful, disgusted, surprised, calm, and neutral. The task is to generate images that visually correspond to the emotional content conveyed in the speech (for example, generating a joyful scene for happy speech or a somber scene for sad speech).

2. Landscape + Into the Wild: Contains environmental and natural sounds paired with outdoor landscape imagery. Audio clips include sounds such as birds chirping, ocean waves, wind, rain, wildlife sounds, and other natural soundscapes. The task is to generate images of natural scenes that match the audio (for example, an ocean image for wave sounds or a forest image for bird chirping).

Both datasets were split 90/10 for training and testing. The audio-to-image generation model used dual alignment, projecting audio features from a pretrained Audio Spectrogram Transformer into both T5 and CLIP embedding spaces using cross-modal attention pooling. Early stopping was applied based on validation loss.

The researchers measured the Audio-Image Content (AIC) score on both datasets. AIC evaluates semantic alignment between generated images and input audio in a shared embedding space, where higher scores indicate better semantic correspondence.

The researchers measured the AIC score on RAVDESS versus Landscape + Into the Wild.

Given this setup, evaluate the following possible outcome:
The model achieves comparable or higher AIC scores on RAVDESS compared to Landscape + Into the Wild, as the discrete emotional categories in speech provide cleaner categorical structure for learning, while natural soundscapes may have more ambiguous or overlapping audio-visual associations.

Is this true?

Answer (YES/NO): NO